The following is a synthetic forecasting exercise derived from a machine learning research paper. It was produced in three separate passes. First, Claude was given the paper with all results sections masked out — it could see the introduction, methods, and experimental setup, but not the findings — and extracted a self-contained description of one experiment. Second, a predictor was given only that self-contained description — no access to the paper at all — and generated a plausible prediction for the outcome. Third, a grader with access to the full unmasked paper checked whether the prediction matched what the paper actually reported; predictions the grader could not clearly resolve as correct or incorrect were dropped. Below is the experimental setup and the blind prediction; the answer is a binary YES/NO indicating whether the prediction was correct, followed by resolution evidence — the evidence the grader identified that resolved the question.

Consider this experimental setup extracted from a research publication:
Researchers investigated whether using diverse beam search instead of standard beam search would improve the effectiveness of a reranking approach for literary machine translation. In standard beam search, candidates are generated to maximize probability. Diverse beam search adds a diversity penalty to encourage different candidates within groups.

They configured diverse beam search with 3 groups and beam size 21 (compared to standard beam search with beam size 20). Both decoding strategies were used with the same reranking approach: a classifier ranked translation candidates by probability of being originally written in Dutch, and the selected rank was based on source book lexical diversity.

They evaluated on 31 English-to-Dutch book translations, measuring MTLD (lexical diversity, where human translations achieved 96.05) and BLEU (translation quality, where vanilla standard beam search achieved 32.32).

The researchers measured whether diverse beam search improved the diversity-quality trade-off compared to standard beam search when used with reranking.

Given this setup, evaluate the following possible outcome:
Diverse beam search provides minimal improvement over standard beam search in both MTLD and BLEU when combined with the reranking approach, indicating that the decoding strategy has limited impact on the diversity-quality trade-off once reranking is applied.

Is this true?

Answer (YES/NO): NO